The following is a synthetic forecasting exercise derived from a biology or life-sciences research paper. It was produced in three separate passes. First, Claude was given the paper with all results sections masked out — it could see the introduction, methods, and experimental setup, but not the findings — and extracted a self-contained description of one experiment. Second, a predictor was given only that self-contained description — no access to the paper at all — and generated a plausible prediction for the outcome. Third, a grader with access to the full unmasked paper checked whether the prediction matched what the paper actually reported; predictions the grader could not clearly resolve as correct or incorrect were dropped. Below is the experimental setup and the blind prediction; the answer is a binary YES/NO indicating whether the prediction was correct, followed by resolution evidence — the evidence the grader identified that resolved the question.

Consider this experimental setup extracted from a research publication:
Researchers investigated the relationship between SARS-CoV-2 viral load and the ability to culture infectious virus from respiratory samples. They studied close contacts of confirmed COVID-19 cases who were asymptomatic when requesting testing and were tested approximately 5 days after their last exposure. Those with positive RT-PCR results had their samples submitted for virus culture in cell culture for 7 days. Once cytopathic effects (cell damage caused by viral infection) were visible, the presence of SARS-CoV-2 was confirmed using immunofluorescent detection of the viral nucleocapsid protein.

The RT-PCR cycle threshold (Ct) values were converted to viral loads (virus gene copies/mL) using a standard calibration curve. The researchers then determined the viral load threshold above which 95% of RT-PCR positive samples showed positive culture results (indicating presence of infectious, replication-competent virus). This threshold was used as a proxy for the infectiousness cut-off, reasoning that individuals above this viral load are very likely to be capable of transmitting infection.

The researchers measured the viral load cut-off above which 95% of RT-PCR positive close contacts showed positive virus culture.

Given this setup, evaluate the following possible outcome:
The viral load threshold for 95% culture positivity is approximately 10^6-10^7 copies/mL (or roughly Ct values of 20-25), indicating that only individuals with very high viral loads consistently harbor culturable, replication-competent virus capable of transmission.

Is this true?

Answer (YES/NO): NO